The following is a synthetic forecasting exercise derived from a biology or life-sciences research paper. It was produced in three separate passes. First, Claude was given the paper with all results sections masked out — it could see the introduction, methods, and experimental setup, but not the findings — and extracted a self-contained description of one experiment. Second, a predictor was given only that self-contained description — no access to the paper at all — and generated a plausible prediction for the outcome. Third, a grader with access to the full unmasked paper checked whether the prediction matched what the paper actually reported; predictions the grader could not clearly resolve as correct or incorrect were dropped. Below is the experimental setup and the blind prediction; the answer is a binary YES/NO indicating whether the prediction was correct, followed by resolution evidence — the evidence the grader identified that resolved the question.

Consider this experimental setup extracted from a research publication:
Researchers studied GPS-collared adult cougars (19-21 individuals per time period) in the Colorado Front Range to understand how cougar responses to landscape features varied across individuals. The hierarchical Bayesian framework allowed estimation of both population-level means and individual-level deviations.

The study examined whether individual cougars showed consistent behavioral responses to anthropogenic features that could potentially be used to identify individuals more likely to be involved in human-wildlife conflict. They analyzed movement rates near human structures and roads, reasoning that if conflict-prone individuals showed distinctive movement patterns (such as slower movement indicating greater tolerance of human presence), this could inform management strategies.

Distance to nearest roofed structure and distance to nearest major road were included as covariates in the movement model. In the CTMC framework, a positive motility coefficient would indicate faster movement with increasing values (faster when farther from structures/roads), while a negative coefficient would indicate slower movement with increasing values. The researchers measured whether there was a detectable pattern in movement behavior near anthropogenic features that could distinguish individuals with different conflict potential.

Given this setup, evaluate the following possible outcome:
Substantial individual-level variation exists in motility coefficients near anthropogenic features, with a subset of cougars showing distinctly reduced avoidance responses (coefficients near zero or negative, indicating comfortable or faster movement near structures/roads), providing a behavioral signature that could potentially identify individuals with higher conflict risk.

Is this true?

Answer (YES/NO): NO